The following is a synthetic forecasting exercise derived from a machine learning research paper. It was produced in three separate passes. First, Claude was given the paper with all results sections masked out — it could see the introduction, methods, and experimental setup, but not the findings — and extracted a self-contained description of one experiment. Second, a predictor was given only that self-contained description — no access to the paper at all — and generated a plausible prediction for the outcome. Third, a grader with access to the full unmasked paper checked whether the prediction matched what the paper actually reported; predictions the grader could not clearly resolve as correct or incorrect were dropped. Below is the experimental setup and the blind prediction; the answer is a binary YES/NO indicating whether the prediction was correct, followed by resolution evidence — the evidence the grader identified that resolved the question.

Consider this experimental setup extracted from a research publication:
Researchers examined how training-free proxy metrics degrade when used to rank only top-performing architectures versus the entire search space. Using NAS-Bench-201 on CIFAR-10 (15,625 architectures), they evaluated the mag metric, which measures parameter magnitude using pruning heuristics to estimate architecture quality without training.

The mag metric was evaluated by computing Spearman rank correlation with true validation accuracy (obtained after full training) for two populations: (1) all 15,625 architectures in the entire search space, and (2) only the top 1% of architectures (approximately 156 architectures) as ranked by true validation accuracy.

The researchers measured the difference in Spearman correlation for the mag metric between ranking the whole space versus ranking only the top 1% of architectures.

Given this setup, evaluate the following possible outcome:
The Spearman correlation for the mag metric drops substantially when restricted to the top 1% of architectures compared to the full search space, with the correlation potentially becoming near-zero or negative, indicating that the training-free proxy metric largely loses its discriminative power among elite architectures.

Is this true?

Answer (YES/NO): NO